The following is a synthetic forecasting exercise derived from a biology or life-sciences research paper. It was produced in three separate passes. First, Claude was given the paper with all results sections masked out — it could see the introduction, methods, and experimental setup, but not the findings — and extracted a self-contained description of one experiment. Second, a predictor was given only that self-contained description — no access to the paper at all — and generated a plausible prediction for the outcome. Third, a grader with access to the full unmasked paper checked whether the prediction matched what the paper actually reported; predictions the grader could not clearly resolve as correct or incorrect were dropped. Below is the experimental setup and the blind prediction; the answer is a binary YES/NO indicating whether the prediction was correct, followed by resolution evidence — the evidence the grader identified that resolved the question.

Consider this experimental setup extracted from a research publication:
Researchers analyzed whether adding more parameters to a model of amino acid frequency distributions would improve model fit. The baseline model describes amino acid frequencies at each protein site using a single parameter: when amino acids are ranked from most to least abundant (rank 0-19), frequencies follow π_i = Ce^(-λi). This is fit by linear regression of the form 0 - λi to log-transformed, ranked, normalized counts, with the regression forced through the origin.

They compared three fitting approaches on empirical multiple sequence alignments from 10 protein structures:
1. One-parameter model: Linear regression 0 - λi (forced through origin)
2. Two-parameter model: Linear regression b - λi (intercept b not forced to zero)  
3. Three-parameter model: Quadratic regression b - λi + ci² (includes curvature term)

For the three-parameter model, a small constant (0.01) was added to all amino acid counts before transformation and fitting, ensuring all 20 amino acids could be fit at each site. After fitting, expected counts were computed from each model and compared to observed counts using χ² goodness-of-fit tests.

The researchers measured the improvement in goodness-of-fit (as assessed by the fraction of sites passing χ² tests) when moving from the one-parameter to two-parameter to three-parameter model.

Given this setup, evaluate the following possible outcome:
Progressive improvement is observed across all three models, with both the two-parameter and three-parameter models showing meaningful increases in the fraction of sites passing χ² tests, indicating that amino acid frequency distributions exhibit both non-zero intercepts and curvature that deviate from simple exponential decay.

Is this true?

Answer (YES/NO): NO